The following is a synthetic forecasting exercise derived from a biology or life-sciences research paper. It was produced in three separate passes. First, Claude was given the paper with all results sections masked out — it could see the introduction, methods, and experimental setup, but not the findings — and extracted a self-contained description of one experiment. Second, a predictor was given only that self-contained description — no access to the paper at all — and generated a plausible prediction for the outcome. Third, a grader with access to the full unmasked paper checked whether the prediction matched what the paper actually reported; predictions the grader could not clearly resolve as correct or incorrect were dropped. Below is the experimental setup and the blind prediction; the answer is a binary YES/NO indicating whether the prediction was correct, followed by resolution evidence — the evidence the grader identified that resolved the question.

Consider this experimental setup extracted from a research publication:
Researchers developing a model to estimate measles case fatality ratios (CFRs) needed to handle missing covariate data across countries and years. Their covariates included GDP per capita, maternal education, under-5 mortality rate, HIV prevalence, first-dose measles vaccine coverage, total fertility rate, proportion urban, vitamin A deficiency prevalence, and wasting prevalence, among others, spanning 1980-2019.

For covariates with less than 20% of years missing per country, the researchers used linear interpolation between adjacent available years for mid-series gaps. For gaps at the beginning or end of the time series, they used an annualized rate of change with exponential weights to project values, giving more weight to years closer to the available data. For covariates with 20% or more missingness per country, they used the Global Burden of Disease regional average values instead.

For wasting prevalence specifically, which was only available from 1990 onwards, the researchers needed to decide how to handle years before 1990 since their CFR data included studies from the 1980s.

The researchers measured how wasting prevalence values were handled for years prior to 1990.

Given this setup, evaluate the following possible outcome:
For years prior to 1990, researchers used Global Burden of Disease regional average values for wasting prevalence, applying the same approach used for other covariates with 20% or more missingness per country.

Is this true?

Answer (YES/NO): NO